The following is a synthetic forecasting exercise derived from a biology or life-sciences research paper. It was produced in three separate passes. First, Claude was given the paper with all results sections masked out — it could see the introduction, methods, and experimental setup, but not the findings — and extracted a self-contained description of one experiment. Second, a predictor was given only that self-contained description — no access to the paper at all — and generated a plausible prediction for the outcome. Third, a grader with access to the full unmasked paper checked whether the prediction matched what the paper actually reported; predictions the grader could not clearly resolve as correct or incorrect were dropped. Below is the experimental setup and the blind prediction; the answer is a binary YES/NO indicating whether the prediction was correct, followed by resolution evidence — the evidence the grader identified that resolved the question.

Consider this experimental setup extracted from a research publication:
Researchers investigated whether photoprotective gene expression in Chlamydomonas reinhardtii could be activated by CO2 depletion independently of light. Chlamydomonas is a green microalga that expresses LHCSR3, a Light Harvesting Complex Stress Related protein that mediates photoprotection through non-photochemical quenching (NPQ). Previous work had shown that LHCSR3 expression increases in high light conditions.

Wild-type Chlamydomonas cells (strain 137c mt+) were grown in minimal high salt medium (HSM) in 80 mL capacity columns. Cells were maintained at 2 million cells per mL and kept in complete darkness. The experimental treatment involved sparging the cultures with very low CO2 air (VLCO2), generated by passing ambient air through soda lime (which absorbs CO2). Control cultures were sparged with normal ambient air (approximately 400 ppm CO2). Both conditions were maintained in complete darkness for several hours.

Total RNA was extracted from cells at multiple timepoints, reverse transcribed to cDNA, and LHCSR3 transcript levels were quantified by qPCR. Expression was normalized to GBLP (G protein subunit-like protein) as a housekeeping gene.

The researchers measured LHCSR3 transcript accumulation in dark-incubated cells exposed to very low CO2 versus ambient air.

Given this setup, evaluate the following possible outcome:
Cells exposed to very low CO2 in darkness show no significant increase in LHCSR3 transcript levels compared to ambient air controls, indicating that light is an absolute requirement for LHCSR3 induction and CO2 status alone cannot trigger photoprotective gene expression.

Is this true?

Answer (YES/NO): NO